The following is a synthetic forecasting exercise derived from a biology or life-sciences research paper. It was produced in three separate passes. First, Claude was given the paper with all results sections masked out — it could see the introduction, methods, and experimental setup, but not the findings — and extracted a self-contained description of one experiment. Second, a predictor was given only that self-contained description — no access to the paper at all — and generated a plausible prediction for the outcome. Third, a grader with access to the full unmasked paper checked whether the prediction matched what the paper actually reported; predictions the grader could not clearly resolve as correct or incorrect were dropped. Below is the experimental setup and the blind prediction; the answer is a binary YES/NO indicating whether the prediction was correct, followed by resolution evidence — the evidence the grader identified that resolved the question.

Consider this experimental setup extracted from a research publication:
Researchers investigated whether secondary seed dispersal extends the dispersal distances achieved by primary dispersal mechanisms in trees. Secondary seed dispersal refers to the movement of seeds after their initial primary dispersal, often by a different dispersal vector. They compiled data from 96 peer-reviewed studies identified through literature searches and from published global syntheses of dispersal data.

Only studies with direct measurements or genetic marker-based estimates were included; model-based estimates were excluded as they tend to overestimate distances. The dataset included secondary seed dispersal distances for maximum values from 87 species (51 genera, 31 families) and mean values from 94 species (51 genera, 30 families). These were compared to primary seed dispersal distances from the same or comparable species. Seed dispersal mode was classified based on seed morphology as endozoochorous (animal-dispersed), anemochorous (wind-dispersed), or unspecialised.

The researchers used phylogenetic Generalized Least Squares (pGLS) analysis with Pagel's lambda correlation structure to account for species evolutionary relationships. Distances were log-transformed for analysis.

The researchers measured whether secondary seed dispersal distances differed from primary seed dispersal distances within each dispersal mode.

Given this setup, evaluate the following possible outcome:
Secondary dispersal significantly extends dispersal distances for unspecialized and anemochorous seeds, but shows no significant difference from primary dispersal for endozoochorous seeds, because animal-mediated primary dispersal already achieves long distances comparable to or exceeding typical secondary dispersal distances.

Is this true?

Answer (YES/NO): NO